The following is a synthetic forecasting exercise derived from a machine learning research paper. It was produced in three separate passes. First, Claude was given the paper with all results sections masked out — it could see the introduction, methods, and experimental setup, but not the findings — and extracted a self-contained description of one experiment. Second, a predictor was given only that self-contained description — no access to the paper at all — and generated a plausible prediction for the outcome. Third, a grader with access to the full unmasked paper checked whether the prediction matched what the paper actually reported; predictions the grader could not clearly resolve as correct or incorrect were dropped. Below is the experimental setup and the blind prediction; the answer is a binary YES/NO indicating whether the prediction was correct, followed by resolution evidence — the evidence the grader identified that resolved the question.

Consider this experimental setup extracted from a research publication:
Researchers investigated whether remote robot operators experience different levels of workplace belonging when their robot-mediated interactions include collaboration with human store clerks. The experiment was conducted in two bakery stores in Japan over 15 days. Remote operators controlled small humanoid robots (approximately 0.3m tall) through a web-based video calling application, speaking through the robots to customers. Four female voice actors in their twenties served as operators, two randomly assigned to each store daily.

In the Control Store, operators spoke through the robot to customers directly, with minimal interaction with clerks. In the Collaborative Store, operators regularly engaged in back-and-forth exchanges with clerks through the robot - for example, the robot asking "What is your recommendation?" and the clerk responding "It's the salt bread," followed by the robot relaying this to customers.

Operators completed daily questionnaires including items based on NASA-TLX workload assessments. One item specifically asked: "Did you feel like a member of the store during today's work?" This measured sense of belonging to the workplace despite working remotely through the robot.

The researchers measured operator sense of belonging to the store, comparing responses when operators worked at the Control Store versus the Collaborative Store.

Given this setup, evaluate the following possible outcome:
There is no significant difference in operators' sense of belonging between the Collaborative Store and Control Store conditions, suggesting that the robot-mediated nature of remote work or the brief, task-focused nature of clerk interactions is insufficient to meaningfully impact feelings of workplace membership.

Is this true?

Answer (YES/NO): NO